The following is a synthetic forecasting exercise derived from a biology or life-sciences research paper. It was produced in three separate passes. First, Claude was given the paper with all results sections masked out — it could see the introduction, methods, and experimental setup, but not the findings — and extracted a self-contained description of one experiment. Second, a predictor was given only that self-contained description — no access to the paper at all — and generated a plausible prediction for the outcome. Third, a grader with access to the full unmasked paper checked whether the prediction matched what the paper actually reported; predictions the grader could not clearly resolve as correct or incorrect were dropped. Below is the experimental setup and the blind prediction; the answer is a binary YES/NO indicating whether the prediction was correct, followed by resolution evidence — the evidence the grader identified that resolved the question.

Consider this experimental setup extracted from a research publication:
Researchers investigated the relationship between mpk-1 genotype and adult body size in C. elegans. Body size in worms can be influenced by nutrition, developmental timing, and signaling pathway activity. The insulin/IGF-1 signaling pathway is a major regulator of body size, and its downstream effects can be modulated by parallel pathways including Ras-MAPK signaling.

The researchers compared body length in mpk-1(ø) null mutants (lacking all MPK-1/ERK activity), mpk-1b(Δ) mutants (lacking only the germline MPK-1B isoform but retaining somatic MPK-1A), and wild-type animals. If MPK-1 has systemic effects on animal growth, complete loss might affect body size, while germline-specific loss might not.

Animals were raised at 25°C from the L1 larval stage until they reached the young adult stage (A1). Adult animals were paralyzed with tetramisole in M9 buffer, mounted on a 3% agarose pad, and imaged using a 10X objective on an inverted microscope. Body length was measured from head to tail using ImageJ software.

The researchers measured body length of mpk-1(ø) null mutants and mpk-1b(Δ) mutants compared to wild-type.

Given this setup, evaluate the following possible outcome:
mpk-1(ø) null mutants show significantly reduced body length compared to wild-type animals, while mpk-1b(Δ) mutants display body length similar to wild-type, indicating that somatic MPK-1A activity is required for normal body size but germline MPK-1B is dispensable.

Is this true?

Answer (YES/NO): NO